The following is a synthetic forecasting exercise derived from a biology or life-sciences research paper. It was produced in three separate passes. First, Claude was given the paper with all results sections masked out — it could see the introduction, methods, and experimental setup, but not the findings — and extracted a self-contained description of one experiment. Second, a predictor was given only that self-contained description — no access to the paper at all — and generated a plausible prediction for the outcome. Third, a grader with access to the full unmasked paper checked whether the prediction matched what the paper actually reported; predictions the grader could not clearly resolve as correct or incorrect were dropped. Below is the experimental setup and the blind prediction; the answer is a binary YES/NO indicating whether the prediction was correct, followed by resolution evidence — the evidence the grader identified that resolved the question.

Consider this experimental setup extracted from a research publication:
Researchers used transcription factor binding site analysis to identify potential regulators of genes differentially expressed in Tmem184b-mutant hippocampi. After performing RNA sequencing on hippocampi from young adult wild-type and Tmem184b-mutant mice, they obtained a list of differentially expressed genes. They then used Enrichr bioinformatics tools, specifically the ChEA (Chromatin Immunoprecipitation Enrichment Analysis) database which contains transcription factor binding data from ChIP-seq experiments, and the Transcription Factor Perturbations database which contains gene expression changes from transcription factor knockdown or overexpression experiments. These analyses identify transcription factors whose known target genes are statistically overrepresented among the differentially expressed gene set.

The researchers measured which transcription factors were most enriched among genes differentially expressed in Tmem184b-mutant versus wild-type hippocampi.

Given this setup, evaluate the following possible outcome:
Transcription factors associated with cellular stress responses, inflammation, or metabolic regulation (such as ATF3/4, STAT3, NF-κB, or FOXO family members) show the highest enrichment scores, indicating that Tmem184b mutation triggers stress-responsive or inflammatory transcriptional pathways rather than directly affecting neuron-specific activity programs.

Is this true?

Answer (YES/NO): NO